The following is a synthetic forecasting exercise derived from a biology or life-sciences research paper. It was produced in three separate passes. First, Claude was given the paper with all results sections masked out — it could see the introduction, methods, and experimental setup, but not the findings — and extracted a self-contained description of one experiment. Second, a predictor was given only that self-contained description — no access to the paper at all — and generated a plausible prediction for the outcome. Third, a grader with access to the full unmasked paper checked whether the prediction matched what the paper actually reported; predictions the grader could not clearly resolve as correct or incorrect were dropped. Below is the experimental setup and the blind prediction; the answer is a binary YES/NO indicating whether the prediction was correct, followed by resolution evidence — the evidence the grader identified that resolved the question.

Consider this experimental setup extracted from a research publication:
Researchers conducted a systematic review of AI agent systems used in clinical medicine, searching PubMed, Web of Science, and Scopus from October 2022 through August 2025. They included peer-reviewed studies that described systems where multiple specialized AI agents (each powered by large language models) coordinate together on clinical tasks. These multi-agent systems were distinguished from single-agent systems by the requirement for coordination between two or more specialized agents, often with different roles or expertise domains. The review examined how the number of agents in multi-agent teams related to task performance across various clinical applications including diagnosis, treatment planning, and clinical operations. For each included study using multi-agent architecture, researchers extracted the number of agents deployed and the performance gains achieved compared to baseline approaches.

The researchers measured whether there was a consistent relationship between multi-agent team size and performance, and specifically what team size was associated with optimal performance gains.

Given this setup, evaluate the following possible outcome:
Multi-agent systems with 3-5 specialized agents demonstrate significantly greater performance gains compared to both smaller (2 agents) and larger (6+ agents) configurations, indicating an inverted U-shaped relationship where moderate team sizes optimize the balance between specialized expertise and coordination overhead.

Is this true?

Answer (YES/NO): NO